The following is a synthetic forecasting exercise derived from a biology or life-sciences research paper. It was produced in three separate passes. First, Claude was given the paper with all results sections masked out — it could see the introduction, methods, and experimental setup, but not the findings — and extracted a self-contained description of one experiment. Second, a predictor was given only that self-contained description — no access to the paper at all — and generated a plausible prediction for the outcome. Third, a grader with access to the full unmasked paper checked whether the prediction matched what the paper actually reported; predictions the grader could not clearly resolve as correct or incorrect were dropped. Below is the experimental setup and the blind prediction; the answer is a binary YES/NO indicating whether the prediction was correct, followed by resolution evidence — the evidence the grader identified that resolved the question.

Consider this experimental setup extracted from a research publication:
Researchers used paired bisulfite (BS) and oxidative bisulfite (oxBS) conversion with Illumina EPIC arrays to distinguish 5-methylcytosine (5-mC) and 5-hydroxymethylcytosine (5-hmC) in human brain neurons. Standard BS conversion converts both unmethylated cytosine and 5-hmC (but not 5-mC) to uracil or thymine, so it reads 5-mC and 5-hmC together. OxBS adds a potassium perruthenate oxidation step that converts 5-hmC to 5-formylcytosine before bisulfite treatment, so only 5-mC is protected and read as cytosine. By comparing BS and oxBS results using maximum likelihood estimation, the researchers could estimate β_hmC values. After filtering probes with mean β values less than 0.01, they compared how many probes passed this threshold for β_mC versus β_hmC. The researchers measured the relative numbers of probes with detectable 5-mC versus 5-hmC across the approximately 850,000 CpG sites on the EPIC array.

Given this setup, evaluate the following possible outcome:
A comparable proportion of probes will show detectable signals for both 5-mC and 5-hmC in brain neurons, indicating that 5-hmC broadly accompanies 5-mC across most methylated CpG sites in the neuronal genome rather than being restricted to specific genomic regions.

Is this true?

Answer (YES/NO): NO